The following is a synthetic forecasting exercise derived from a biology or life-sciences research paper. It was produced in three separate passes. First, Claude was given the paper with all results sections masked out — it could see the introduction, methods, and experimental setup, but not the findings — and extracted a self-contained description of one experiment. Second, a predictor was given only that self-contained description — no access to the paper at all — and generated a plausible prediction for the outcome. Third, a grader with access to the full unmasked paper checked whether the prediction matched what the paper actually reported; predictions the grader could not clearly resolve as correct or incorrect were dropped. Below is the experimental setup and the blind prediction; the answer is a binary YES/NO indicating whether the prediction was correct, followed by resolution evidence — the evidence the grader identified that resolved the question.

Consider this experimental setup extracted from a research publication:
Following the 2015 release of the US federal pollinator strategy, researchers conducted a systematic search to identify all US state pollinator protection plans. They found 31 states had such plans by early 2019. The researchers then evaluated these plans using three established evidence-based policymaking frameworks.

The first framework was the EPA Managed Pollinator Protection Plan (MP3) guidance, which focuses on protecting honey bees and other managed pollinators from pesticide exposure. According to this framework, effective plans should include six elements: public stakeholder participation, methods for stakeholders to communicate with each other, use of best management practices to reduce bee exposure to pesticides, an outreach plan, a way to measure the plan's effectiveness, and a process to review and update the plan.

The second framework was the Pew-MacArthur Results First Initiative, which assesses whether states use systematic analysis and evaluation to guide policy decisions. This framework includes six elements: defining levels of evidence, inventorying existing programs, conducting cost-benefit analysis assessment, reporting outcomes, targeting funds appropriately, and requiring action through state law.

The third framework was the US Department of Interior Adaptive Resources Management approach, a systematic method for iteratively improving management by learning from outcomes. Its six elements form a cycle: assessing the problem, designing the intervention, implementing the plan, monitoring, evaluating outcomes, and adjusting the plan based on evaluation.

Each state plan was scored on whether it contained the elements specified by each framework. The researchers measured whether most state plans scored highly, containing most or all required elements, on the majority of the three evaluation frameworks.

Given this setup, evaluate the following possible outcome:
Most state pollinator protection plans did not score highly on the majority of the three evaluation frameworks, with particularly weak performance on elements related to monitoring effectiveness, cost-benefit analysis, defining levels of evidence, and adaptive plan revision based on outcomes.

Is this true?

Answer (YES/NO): NO